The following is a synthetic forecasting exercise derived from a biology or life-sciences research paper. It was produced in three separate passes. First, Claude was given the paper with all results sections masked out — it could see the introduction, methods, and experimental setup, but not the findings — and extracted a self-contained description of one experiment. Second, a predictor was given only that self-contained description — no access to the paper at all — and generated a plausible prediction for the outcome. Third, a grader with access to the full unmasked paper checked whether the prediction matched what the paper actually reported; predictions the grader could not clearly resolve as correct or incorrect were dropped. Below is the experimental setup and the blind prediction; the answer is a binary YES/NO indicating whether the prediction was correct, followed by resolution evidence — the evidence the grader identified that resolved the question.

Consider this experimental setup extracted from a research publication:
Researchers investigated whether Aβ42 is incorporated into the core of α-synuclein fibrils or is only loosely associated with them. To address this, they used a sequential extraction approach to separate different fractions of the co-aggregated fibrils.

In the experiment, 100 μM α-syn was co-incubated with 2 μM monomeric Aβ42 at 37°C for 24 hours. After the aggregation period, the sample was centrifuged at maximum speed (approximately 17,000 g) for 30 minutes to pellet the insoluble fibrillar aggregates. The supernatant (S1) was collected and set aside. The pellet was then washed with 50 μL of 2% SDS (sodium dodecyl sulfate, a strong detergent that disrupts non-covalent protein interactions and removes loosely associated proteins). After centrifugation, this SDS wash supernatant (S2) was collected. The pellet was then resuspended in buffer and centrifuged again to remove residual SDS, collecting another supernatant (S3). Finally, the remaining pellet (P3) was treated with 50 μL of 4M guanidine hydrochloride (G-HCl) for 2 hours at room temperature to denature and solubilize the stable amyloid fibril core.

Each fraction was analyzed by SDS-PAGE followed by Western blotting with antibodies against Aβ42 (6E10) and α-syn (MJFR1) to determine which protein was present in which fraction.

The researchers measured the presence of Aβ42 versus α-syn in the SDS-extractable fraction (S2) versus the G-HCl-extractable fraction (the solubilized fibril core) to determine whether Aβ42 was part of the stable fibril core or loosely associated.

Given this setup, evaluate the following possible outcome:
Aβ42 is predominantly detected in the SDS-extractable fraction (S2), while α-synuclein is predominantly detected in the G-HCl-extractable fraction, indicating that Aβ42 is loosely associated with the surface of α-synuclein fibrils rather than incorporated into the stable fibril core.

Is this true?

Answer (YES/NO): YES